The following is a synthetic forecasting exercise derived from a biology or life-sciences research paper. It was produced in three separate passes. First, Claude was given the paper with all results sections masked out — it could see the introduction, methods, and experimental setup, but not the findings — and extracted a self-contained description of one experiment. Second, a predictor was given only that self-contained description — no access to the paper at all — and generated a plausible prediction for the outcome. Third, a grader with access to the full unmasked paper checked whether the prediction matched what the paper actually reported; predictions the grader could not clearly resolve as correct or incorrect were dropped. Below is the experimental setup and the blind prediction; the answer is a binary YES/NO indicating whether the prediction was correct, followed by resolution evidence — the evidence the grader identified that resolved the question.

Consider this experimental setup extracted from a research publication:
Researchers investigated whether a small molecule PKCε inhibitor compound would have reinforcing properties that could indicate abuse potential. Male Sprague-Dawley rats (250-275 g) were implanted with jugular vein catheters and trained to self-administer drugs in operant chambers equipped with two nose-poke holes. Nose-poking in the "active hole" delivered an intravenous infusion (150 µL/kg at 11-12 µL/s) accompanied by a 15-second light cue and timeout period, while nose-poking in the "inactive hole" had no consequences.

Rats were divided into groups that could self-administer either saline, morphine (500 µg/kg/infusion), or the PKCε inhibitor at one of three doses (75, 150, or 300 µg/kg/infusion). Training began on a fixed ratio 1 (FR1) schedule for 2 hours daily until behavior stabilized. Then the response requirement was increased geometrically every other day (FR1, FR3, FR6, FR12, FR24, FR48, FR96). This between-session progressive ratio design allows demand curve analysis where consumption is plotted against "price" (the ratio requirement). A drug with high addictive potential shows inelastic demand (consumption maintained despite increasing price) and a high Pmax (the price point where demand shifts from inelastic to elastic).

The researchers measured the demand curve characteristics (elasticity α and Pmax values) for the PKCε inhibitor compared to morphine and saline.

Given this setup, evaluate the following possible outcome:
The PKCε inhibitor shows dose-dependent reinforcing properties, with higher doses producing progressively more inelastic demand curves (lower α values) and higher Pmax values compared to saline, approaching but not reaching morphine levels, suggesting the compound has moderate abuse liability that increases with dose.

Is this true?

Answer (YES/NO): NO